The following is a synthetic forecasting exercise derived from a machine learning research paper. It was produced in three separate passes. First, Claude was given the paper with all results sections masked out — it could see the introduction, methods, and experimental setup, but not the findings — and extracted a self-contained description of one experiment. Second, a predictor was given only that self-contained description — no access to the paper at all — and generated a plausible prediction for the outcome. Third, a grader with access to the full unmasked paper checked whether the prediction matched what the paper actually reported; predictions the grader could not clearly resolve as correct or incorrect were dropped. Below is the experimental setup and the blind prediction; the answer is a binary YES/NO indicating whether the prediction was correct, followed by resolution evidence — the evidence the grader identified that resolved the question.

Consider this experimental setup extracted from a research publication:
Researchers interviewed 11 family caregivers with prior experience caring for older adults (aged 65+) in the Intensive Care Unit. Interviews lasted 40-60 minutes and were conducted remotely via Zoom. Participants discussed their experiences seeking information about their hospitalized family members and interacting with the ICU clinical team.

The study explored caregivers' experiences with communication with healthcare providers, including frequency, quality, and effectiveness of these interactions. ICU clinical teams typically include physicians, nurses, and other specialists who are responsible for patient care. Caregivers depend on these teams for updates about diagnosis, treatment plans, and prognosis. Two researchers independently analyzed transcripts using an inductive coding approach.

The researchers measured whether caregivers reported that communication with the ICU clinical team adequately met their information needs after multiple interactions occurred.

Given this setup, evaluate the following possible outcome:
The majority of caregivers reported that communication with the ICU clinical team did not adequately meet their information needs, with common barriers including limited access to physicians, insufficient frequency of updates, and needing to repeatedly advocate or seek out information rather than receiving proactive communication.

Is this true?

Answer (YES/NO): YES